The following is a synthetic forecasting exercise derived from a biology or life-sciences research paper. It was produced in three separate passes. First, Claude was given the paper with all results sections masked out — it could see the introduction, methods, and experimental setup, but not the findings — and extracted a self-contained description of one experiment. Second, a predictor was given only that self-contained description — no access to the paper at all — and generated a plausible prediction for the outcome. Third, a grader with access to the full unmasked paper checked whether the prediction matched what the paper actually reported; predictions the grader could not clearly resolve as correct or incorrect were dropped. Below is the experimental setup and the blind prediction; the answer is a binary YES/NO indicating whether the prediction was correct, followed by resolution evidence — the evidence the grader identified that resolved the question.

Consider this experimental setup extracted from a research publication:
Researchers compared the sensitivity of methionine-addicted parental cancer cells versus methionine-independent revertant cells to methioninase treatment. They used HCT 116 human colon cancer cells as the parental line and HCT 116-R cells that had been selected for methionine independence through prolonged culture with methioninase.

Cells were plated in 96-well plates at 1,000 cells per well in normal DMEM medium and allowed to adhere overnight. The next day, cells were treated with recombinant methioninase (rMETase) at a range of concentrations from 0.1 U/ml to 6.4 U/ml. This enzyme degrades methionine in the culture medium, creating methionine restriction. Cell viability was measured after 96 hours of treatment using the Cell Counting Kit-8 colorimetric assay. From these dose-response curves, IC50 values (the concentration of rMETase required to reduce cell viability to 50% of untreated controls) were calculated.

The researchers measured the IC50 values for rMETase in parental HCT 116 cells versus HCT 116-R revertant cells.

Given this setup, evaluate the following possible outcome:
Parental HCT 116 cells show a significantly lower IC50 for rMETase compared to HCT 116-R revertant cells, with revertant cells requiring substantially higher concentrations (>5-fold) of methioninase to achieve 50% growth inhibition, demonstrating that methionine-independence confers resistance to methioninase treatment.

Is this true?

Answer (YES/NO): NO